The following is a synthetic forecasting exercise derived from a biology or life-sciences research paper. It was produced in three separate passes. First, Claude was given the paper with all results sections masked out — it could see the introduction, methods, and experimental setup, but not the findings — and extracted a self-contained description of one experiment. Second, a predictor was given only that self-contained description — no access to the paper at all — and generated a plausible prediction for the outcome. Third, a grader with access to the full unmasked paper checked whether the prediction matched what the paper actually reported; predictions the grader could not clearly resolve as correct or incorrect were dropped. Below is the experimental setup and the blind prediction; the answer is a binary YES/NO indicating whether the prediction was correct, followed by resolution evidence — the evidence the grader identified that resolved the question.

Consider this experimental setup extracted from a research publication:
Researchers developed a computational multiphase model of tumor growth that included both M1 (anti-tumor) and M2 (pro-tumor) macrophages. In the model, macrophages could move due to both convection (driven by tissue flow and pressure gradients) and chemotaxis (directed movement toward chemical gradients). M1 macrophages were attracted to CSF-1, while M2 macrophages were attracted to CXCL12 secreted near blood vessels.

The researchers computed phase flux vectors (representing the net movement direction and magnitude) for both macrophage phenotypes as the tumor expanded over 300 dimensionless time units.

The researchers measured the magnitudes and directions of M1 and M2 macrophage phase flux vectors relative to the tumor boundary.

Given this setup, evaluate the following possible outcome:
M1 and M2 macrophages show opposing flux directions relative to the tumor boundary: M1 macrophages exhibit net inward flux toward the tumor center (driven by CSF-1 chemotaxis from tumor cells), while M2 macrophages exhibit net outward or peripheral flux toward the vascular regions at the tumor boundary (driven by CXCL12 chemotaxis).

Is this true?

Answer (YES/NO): NO